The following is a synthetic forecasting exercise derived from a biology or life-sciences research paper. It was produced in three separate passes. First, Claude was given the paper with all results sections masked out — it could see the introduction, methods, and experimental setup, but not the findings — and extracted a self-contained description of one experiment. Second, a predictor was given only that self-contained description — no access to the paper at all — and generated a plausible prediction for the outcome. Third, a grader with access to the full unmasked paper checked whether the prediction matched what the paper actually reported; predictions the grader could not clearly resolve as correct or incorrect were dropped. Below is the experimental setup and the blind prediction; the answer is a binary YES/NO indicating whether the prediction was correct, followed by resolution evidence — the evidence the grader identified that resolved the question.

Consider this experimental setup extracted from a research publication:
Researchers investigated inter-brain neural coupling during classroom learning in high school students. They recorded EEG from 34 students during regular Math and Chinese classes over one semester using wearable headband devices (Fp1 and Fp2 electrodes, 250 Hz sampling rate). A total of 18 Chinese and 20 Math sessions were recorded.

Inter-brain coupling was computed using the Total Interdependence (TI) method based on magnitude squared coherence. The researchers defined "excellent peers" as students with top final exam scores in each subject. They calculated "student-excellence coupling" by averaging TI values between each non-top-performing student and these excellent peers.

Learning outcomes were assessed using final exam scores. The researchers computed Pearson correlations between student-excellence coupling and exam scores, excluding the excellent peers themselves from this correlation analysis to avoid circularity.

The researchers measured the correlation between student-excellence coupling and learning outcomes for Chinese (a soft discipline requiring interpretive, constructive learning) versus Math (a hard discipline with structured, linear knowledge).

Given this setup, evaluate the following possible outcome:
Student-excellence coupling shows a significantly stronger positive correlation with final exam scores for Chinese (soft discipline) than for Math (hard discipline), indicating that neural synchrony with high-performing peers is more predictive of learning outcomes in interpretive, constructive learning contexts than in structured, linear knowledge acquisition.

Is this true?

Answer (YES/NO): YES